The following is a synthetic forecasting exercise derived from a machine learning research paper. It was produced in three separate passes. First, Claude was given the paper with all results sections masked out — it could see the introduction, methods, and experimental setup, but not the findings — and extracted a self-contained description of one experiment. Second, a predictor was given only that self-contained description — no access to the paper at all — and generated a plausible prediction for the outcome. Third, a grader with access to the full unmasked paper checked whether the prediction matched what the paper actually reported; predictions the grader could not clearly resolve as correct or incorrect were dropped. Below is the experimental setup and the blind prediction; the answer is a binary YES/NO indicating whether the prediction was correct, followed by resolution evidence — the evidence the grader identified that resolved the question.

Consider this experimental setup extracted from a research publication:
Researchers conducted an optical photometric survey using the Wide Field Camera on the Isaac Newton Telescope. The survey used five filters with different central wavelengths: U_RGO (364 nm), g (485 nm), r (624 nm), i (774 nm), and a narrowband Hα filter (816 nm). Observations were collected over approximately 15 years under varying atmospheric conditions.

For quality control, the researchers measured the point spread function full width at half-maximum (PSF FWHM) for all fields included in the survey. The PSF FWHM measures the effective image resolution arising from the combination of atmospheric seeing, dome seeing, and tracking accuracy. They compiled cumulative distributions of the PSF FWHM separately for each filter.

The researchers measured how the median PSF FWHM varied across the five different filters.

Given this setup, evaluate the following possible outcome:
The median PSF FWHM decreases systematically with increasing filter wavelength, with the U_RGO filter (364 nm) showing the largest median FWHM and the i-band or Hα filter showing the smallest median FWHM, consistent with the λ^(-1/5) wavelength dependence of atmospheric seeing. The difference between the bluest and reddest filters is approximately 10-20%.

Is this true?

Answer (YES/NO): NO